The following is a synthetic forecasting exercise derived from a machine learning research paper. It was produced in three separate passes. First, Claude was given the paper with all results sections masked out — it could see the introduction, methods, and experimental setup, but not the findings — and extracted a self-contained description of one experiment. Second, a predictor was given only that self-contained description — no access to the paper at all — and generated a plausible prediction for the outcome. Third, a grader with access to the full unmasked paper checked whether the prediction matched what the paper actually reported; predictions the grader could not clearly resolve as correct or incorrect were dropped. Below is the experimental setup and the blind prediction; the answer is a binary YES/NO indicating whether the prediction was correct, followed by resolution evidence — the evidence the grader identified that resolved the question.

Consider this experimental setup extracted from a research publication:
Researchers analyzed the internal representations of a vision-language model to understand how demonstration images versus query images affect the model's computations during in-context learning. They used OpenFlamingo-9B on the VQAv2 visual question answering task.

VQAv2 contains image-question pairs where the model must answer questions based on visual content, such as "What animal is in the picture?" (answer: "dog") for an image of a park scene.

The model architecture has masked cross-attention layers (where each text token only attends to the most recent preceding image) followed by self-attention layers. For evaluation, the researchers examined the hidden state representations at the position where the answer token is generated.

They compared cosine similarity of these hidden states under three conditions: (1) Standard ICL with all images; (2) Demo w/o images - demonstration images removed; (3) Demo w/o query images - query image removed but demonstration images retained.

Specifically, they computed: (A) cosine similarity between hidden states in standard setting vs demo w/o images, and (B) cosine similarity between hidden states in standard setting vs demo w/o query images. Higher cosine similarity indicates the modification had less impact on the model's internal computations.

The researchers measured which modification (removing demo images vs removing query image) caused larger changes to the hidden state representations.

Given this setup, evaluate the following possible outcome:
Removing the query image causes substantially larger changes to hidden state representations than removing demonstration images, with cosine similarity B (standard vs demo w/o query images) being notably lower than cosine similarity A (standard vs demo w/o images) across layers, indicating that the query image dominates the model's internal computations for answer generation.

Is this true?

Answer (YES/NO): YES